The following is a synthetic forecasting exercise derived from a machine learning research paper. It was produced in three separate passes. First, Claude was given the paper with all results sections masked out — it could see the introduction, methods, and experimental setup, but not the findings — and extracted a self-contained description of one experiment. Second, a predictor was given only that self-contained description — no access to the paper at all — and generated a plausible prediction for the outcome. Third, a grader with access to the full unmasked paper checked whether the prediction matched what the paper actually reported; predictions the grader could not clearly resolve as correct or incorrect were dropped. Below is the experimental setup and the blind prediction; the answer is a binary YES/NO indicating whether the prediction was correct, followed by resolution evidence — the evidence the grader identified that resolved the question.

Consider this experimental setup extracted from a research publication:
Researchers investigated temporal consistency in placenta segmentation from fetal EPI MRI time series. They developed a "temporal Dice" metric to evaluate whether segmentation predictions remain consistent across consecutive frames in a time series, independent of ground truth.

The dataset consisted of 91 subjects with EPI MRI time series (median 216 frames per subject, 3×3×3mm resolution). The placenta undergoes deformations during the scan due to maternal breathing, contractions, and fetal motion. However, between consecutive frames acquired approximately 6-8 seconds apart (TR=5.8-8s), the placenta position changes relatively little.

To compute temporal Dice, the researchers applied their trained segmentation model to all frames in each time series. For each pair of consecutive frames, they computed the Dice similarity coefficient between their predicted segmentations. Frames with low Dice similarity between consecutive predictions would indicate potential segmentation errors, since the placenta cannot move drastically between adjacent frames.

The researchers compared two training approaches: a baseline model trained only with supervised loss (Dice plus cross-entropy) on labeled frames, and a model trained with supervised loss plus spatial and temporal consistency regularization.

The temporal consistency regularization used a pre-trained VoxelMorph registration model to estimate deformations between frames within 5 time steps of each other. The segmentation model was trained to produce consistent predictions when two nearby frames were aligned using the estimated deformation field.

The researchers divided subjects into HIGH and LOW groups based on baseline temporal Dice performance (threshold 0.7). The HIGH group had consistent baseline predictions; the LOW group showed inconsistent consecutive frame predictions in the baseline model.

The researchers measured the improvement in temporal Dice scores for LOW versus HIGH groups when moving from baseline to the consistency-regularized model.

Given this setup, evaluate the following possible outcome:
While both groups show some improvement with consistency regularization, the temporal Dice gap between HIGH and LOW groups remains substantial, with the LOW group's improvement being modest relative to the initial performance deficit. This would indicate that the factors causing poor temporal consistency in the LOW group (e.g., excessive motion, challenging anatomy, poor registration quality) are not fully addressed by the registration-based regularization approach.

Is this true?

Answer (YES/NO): NO